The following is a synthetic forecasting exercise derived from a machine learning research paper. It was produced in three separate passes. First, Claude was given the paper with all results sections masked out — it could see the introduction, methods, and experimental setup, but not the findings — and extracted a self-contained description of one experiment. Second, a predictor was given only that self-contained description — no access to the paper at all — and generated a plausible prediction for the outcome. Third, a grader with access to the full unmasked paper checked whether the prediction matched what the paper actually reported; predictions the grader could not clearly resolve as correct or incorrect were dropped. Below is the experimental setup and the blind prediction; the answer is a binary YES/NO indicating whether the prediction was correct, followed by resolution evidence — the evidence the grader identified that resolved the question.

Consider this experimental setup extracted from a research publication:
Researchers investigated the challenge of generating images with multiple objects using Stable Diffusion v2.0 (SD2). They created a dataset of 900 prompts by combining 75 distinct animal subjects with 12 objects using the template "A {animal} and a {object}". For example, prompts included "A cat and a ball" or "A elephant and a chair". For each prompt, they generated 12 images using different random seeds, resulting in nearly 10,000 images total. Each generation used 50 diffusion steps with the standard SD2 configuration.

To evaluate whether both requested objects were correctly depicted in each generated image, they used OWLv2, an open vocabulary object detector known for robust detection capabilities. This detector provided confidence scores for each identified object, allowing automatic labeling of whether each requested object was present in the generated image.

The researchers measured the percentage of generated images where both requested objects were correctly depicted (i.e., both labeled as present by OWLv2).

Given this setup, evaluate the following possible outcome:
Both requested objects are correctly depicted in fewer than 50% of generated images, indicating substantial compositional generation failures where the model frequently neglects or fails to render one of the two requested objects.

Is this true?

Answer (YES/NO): NO